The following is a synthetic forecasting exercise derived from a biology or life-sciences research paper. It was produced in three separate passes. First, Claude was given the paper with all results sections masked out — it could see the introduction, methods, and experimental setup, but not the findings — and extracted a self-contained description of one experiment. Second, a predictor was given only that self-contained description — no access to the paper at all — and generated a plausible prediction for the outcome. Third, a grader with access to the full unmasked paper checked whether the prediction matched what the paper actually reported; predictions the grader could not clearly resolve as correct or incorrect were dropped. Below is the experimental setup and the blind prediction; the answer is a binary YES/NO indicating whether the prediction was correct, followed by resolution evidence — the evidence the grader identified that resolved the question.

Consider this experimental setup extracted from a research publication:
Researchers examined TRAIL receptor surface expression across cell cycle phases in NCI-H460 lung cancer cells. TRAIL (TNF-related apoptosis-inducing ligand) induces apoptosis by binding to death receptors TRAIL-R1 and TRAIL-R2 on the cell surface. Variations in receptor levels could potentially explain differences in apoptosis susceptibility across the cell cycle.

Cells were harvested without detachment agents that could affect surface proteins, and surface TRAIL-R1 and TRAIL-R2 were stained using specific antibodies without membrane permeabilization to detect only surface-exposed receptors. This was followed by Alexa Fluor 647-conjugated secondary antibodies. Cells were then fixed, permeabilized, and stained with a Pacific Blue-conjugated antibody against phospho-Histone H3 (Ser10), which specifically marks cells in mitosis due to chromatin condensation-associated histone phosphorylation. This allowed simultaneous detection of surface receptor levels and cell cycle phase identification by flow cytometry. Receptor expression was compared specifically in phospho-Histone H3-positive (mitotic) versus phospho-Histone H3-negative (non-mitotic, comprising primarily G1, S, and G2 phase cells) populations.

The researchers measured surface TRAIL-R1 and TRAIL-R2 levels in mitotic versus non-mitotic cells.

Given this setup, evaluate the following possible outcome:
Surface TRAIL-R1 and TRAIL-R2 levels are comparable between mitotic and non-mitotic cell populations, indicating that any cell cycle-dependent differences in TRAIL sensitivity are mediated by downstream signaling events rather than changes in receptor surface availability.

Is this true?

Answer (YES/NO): NO